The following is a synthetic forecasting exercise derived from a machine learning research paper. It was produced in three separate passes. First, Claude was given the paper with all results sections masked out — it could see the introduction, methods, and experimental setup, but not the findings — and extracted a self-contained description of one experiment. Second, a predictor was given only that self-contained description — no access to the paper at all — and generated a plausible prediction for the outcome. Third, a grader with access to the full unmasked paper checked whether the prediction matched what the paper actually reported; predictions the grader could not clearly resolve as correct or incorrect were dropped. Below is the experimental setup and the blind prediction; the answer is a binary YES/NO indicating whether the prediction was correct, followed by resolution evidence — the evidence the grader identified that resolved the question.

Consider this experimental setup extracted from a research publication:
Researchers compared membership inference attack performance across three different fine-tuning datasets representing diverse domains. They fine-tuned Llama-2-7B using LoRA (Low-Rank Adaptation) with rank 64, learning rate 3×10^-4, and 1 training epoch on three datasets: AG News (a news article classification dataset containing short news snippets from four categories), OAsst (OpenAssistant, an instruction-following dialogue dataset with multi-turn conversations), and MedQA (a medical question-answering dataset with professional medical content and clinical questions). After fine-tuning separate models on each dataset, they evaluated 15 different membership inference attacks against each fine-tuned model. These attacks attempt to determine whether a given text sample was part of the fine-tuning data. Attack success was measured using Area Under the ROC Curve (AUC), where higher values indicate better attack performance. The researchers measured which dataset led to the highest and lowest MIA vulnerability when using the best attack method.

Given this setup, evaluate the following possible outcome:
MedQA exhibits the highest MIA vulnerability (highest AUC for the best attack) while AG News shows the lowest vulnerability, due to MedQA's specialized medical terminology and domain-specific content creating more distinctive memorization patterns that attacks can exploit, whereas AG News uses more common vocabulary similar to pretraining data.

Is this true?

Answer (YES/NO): NO